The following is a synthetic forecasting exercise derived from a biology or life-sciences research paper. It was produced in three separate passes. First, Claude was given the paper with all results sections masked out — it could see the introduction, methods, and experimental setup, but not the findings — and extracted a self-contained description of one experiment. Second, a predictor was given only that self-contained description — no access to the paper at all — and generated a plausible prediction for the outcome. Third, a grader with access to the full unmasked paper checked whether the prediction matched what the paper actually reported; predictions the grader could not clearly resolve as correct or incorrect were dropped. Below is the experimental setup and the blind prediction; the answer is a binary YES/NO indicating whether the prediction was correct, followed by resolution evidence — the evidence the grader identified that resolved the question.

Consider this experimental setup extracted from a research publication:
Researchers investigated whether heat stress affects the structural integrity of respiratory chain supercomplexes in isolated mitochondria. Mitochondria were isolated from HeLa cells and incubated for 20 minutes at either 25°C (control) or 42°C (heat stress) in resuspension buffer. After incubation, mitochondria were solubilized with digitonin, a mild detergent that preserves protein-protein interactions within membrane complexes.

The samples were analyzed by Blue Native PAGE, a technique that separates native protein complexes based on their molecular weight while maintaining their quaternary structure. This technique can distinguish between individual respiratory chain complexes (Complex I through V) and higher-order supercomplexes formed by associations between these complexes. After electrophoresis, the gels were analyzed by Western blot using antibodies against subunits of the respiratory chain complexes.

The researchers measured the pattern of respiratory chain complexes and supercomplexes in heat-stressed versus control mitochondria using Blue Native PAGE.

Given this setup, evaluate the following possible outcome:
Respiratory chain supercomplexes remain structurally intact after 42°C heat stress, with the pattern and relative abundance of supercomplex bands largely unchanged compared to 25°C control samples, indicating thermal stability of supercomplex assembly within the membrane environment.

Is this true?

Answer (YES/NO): YES